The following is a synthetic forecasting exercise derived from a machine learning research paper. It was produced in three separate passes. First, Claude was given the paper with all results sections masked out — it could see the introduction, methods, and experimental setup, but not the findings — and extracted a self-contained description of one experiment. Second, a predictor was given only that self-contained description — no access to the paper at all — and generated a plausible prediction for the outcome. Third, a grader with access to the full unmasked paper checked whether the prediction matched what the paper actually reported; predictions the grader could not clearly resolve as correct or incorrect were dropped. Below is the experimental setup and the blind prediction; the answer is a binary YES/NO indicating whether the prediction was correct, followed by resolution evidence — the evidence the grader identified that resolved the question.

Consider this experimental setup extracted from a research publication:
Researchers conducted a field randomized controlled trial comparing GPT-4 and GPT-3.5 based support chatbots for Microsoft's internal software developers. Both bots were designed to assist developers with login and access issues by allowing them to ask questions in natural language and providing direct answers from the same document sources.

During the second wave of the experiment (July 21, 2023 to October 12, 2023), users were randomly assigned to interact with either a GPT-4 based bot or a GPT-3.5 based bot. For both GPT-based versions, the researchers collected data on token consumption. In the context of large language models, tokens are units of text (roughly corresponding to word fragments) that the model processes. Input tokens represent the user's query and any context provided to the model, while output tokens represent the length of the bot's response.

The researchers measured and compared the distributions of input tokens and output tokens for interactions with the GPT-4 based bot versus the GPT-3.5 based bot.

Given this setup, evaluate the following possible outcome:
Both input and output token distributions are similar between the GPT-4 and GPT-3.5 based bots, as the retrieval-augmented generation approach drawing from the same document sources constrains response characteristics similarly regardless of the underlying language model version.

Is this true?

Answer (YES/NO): NO